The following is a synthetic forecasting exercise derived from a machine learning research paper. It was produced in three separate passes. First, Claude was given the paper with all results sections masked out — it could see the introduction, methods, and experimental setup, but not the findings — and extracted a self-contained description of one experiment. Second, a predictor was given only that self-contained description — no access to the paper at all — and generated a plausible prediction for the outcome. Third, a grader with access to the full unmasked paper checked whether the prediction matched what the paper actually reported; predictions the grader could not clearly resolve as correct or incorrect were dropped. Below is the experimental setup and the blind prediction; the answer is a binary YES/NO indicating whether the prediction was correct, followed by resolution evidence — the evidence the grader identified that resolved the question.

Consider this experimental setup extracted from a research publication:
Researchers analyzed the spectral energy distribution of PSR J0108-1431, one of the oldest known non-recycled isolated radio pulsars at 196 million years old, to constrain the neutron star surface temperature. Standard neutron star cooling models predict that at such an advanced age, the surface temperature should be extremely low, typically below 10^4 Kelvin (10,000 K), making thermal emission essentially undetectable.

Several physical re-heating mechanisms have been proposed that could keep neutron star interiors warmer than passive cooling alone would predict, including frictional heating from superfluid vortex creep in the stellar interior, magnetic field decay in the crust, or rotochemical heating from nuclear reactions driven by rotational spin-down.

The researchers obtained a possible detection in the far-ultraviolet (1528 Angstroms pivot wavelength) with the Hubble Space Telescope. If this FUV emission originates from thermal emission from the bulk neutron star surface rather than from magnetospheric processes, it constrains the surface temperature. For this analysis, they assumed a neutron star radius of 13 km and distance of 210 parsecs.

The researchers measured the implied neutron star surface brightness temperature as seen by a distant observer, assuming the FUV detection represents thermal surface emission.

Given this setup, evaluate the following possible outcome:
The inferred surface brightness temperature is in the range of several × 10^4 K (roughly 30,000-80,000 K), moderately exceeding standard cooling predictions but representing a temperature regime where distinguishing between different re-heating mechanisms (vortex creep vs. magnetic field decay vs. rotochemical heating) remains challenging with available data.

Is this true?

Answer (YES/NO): YES